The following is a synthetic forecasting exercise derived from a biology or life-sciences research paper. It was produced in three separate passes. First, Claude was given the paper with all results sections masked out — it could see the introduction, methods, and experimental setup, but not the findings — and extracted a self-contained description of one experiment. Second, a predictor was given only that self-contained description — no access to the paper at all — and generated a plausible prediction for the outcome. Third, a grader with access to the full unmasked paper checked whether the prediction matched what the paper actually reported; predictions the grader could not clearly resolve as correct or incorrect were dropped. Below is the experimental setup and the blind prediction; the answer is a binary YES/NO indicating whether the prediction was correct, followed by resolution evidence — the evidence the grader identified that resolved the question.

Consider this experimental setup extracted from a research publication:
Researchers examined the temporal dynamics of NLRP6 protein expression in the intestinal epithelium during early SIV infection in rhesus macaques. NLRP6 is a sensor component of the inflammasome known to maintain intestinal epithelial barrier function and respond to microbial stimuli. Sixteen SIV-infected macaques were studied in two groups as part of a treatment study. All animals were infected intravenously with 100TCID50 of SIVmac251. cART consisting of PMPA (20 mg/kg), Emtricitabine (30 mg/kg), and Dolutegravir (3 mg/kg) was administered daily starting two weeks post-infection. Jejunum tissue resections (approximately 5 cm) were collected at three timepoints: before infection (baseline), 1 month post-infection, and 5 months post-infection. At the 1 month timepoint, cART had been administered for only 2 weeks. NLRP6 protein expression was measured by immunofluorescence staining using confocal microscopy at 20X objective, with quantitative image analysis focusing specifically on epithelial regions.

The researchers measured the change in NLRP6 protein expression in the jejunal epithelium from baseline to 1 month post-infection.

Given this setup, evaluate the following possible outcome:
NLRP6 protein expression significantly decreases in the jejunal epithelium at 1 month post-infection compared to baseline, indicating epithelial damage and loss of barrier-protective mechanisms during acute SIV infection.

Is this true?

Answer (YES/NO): NO